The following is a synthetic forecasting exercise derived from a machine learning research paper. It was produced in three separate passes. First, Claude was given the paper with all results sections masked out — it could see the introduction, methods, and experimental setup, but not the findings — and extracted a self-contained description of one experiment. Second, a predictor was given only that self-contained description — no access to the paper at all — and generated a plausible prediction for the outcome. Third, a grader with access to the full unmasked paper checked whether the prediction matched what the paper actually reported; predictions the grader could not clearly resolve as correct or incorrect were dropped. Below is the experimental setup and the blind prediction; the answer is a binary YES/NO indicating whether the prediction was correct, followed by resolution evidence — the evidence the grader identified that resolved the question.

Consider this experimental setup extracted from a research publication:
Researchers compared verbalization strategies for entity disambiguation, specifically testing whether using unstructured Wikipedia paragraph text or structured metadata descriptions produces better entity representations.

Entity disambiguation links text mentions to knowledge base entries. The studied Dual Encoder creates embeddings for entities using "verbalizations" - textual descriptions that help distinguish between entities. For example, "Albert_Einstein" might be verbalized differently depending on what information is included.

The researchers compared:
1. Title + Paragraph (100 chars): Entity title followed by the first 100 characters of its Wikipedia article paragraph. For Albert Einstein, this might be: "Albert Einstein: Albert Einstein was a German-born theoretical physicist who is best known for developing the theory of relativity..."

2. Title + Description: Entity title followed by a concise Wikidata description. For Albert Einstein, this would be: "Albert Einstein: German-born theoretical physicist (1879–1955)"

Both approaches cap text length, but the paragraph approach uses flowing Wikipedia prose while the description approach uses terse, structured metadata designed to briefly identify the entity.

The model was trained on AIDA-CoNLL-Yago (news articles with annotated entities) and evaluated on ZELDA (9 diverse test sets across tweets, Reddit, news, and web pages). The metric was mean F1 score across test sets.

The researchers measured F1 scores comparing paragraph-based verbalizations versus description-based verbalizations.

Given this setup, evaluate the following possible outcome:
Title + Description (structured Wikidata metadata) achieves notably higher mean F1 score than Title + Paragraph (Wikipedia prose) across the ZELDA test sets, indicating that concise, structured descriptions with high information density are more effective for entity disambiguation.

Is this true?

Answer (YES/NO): NO